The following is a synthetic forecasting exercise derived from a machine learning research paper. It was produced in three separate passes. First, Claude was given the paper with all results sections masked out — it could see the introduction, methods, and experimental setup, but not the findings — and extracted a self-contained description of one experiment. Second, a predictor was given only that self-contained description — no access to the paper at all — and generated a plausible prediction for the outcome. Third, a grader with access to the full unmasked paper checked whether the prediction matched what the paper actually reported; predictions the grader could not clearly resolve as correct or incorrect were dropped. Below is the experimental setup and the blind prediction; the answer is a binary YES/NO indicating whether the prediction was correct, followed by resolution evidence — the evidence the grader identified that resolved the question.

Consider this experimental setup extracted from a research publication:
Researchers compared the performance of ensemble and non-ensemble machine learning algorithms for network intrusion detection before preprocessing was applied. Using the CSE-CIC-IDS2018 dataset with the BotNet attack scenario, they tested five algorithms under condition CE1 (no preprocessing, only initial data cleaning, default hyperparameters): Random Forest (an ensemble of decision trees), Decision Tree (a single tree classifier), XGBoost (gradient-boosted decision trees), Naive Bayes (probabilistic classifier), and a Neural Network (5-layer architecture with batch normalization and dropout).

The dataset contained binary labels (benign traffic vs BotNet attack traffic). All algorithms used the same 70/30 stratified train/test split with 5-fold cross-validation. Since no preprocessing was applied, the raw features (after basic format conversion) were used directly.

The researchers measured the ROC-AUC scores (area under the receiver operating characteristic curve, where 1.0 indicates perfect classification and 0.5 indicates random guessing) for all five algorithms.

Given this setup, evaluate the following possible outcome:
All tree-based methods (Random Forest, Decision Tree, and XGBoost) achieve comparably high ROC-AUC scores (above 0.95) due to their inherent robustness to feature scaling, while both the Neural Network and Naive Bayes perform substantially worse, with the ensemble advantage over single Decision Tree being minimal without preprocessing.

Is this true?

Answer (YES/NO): NO